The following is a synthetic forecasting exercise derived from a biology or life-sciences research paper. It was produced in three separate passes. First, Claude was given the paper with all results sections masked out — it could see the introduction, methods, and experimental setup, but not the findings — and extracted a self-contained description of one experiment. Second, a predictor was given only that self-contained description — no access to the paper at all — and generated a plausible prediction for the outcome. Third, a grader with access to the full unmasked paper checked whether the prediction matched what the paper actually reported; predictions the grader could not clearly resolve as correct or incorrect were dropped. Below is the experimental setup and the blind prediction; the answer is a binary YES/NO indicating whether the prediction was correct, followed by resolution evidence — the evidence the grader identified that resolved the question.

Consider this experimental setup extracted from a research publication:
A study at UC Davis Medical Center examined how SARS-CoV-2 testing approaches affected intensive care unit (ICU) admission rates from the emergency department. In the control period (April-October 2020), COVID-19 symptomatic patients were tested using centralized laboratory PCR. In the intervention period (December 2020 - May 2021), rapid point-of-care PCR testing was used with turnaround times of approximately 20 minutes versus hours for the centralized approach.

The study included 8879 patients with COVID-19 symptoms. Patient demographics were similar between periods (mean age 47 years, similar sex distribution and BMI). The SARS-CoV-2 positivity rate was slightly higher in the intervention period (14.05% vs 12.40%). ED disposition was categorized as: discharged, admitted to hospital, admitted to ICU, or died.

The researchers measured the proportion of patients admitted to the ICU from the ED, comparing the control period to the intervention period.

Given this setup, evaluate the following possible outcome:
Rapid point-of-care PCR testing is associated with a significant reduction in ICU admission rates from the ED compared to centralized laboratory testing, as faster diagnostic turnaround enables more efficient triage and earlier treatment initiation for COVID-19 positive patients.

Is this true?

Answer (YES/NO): NO